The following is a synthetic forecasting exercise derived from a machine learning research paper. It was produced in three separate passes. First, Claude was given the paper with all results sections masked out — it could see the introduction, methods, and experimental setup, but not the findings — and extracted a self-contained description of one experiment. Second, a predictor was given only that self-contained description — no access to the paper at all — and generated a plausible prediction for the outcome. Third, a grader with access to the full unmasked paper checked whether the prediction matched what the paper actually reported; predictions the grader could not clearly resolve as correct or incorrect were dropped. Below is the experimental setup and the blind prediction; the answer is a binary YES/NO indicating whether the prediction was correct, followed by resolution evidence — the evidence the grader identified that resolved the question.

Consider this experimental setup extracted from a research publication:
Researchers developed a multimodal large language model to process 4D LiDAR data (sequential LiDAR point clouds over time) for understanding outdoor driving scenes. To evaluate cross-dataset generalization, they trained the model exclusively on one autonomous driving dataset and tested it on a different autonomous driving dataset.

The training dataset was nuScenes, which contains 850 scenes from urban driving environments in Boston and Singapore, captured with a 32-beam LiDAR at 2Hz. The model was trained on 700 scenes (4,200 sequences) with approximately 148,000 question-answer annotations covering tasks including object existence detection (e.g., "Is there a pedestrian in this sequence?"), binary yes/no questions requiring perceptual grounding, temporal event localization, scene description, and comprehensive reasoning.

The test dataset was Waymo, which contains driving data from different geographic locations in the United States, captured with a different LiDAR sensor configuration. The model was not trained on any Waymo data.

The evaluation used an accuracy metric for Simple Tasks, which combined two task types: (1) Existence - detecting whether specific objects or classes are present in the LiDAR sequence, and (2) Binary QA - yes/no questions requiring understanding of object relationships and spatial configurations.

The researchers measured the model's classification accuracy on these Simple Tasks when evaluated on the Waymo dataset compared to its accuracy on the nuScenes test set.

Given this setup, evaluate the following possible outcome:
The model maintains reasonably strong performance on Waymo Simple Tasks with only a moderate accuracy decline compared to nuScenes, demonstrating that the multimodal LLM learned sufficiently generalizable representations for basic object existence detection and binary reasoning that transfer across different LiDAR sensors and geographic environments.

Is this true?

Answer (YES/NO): YES